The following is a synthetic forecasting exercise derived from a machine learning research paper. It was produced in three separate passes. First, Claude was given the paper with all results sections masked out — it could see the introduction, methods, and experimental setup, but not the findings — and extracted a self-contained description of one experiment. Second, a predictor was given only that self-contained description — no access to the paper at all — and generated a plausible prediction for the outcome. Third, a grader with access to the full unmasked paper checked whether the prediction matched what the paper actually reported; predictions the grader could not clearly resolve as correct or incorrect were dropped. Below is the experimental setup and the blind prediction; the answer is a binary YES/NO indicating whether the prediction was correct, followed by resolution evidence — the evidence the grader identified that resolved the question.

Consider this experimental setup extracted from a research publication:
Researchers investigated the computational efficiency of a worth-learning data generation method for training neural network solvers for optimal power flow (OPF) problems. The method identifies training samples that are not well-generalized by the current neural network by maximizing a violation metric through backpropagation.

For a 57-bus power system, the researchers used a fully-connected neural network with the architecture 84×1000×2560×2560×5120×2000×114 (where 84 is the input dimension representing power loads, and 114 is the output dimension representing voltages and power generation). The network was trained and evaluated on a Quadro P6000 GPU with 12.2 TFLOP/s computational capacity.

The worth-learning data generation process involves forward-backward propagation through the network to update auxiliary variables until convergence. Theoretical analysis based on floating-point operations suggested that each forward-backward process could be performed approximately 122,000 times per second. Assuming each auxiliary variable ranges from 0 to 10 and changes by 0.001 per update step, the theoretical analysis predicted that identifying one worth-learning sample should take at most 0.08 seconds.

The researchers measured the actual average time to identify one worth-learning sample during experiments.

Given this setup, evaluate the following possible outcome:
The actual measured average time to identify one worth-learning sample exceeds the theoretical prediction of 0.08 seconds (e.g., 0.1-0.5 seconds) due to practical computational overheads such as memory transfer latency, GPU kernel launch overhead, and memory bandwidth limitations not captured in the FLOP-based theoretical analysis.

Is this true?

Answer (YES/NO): NO